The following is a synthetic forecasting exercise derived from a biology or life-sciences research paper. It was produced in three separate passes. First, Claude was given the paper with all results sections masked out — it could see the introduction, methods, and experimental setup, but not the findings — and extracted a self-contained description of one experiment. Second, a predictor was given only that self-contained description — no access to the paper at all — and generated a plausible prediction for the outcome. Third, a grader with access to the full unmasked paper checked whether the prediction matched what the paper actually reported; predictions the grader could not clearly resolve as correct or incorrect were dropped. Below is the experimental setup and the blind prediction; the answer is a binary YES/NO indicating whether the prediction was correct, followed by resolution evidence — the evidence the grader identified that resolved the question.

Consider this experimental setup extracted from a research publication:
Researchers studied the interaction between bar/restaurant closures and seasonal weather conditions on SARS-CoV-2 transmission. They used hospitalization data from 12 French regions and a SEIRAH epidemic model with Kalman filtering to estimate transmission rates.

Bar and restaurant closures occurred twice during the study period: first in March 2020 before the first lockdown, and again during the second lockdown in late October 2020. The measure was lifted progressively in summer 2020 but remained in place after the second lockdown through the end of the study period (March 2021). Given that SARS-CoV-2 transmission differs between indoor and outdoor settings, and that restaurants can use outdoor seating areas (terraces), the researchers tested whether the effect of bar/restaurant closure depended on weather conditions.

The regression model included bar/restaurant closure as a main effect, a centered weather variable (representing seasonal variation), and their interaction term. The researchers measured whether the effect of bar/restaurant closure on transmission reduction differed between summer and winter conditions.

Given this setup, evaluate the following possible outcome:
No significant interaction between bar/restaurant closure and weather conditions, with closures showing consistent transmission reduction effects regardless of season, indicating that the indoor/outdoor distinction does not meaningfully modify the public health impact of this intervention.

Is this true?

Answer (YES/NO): NO